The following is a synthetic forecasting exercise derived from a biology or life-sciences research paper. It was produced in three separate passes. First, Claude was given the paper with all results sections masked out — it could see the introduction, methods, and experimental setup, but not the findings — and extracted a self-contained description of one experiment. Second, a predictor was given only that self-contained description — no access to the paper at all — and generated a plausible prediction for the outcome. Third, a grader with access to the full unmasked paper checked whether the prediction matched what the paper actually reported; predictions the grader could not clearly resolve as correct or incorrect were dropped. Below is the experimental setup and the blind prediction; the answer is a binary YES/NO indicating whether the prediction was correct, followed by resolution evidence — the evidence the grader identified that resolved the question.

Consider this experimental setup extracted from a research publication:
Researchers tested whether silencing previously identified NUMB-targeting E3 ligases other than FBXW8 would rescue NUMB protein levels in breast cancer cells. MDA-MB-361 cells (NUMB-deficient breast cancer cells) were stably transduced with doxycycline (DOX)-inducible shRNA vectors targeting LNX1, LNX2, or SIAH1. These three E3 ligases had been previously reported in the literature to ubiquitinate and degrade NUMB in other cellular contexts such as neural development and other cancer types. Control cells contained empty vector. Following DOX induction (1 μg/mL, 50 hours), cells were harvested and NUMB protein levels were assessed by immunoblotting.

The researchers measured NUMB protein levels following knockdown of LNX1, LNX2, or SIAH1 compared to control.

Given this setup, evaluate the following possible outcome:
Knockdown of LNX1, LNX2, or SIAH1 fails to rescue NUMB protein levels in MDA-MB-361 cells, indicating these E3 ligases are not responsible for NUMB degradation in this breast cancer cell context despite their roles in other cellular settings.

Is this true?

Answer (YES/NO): YES